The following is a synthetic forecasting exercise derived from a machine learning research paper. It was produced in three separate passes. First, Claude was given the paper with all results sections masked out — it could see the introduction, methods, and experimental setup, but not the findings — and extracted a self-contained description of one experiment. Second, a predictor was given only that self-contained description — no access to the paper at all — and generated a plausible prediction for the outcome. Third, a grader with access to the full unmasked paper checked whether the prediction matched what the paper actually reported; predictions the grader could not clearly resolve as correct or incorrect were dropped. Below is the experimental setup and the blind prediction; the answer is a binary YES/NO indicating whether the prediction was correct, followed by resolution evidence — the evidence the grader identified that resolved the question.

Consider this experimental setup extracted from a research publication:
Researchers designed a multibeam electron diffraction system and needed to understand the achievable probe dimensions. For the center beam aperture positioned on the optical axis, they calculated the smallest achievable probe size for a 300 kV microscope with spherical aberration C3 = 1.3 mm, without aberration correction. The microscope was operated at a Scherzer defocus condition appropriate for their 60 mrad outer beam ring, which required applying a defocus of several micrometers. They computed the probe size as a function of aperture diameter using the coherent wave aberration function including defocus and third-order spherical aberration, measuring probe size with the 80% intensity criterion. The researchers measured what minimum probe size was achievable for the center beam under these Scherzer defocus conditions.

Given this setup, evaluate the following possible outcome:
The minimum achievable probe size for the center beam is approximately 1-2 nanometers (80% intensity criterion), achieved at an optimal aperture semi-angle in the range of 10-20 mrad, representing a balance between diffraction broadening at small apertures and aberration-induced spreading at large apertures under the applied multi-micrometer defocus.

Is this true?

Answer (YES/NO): NO